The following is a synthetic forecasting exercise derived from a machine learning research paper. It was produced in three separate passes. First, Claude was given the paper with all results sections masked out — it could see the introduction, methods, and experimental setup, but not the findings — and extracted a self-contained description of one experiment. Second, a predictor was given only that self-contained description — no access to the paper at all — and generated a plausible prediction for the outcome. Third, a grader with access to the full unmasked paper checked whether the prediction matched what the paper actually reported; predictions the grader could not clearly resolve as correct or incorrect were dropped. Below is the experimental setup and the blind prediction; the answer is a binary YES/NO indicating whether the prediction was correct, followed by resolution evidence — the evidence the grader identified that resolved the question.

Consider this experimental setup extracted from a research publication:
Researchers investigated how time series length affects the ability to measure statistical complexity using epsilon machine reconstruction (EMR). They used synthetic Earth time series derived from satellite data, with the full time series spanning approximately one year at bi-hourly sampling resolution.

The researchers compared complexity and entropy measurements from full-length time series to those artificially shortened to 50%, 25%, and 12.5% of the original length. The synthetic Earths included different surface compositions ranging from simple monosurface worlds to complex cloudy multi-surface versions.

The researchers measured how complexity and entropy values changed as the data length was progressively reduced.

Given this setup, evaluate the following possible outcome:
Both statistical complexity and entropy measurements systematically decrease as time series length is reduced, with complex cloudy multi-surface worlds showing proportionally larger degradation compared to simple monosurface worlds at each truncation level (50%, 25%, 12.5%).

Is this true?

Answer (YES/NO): NO